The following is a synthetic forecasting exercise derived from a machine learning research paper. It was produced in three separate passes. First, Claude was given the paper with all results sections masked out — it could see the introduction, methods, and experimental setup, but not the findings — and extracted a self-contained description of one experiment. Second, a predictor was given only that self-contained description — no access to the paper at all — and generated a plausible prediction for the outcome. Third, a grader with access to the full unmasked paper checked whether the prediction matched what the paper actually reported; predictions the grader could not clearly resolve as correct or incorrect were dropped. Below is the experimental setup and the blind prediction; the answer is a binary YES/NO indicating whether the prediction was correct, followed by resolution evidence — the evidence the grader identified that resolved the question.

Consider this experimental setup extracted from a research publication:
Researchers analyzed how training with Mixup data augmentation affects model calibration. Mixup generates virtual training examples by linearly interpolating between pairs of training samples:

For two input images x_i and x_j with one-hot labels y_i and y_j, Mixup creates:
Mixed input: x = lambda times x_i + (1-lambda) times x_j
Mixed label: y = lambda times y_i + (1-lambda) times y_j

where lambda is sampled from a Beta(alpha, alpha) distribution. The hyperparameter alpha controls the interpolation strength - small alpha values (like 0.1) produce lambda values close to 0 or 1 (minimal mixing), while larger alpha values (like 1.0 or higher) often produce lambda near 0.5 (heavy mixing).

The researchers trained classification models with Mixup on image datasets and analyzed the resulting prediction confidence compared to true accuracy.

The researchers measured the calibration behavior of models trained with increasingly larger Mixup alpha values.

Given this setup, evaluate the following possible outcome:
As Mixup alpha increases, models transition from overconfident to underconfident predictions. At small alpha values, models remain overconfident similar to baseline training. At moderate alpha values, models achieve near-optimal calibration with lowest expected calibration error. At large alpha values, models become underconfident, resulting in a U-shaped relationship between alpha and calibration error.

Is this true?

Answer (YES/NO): NO